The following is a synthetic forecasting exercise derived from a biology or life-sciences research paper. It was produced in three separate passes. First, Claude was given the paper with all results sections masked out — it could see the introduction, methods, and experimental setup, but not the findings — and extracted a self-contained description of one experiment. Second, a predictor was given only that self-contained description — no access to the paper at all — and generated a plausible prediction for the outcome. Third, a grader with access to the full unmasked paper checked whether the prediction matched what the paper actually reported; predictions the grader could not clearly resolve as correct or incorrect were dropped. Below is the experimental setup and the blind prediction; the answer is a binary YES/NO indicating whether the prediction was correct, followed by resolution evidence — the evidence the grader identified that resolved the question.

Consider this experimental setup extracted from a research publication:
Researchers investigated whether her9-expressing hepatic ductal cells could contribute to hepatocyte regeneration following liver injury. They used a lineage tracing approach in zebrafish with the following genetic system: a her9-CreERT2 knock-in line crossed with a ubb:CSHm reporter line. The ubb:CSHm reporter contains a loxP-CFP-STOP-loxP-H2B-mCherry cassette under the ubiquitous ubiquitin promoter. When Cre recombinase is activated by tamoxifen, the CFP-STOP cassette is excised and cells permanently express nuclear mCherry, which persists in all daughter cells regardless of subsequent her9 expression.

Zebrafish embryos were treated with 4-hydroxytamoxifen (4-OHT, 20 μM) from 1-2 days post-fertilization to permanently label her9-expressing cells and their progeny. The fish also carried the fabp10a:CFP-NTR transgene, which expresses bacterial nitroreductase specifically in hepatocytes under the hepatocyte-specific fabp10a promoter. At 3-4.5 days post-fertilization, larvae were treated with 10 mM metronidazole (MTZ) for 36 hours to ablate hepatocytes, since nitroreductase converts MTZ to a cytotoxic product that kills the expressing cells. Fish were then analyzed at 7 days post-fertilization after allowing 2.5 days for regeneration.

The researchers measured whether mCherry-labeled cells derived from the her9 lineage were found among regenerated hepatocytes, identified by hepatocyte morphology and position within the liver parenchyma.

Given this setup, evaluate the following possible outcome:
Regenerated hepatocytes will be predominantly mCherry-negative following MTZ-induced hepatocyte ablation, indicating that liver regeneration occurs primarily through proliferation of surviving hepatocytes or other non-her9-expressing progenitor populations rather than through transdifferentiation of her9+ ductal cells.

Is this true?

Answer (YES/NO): NO